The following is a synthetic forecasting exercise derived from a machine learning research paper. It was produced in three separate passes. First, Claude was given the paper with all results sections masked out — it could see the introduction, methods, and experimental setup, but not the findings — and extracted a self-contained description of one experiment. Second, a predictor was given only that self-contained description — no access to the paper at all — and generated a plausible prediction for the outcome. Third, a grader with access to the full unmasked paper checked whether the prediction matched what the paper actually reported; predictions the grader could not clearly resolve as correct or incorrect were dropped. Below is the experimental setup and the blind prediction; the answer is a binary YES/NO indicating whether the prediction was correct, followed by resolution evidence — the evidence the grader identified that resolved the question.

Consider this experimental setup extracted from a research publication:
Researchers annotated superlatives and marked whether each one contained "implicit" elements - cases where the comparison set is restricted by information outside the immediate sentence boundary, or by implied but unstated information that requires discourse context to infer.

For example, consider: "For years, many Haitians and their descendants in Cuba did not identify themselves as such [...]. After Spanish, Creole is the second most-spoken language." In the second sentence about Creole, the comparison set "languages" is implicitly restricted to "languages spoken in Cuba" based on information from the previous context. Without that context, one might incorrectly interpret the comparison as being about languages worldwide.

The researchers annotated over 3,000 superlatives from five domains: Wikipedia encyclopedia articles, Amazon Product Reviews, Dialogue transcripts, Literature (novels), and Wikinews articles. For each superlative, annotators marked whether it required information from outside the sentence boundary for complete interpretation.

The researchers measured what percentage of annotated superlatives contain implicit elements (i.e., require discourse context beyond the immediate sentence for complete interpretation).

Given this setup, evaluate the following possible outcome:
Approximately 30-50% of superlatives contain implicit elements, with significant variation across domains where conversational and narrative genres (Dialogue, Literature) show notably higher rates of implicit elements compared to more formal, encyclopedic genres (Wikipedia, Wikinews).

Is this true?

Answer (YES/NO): NO